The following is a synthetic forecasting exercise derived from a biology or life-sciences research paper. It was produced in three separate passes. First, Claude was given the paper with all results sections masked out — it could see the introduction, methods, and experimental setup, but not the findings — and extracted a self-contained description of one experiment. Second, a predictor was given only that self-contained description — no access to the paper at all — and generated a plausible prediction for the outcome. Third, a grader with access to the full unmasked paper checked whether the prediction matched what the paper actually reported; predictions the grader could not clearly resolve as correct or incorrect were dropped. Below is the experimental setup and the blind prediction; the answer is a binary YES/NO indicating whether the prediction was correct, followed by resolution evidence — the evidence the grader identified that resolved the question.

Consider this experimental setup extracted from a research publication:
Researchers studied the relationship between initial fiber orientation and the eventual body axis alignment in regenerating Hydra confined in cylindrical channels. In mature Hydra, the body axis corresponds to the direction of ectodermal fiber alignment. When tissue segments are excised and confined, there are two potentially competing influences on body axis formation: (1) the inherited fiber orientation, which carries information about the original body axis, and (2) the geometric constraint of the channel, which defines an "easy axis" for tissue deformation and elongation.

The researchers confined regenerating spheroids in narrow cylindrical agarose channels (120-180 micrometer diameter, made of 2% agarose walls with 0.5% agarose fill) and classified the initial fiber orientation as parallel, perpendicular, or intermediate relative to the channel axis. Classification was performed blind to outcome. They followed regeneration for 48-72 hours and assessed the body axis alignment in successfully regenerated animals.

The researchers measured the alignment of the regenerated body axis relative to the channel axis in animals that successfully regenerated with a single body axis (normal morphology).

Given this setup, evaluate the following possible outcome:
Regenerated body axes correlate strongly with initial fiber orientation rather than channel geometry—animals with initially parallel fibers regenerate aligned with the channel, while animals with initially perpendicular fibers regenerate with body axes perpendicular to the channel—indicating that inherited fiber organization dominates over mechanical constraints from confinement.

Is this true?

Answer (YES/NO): NO